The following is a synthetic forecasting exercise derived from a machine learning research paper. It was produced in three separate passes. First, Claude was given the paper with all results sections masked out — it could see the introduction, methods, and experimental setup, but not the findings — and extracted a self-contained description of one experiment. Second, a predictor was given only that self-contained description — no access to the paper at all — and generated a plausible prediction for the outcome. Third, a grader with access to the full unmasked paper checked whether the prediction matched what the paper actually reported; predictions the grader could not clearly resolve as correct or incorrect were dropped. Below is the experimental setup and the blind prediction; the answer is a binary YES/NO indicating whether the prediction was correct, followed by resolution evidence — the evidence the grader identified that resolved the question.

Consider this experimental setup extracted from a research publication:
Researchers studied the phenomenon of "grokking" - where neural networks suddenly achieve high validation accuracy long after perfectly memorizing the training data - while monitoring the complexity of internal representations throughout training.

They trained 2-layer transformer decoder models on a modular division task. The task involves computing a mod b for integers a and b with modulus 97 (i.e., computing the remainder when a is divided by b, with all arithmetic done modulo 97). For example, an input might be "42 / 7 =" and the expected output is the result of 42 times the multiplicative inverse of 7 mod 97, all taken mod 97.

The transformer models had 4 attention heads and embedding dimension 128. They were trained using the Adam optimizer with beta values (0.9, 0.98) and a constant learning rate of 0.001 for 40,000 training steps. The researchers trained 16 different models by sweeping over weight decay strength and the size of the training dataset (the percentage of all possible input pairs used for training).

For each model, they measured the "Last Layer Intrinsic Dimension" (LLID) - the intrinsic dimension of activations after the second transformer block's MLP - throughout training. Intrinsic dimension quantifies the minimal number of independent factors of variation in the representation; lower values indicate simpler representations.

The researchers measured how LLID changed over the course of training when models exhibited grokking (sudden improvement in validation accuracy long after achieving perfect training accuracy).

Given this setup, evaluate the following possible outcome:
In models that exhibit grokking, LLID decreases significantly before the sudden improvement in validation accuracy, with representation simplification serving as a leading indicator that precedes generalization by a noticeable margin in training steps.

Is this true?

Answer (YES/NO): NO